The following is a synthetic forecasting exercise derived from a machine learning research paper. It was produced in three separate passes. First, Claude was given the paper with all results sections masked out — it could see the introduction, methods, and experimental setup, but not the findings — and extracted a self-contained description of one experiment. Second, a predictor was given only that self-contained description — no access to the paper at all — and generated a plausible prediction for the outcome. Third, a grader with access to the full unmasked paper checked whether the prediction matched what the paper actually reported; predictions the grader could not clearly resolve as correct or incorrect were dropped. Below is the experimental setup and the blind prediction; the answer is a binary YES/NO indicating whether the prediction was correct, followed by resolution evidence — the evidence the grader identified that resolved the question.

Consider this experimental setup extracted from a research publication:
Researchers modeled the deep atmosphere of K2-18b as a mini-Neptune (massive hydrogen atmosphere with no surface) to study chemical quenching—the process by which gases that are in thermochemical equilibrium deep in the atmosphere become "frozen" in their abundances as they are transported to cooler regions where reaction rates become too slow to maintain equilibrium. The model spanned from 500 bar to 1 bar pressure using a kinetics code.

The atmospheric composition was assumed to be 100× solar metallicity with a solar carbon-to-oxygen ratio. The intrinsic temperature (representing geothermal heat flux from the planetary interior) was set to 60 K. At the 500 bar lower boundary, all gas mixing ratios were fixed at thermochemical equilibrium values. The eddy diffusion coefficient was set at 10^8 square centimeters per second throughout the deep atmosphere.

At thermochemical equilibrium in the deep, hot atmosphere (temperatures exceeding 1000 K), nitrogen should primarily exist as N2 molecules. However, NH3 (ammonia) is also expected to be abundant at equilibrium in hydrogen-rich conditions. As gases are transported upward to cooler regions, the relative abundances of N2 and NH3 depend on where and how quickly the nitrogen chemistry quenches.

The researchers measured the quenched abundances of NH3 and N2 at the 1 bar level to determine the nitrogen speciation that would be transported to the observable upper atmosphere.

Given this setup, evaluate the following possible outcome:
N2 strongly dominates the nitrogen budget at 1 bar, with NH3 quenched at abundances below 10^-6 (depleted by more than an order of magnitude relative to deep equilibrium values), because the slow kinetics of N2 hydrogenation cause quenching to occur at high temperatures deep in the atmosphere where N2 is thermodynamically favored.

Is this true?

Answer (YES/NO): NO